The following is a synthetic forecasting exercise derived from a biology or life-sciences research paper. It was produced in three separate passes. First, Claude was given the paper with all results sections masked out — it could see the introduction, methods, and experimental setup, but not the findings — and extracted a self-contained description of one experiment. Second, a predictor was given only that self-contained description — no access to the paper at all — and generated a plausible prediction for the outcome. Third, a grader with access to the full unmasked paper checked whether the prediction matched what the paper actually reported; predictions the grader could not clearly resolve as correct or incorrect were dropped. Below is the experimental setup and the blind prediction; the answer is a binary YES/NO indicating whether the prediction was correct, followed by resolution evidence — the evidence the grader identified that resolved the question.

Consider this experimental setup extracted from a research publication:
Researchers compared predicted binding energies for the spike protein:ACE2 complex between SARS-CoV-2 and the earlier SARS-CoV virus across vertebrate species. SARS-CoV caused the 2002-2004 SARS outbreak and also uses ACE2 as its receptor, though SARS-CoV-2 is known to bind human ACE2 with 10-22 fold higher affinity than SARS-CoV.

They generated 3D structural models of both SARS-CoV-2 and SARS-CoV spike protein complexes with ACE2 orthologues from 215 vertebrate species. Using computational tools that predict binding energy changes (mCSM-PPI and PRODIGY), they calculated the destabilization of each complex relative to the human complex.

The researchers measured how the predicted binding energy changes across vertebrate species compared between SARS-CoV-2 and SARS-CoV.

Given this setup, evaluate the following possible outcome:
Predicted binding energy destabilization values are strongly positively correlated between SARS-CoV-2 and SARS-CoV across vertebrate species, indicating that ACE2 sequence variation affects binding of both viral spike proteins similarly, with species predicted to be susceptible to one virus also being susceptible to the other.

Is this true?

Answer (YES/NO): YES